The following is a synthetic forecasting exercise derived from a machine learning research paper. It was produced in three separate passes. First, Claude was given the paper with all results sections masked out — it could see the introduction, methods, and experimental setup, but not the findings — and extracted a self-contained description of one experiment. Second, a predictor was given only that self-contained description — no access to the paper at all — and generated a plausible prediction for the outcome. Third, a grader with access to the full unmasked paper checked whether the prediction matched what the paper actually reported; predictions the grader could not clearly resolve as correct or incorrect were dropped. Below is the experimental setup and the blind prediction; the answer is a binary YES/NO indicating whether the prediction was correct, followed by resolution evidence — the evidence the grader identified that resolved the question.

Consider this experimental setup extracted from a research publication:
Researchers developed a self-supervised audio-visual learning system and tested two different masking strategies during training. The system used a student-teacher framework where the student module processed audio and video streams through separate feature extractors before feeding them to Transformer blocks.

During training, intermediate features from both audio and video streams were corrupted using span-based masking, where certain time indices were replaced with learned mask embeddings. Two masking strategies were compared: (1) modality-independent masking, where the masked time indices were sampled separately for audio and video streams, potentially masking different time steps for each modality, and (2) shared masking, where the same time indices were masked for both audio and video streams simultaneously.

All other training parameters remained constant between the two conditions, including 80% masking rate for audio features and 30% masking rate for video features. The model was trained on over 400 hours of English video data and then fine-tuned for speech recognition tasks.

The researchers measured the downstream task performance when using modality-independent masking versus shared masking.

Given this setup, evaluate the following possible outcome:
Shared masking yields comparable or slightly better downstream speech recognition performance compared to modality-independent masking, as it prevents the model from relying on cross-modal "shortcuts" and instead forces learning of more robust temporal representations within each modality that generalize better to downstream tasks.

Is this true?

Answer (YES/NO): NO